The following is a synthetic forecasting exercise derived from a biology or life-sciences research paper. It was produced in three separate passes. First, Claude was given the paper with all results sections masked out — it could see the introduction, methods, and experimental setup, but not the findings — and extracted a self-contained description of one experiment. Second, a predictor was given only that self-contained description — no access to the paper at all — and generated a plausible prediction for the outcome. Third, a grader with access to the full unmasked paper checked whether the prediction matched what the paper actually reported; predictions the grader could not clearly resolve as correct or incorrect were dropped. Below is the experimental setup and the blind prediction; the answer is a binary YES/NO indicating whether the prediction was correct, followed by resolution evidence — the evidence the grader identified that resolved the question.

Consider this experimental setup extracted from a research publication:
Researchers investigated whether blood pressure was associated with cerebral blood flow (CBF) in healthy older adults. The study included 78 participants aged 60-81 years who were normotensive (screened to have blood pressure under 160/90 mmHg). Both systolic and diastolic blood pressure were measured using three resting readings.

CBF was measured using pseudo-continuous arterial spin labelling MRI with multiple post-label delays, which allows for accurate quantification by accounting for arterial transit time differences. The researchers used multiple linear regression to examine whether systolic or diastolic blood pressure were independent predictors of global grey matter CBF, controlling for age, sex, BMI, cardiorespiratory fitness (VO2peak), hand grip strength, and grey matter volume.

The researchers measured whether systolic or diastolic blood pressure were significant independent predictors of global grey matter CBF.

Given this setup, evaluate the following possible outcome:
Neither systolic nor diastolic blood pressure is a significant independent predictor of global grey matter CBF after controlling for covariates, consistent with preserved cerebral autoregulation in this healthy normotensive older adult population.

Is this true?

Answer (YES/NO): YES